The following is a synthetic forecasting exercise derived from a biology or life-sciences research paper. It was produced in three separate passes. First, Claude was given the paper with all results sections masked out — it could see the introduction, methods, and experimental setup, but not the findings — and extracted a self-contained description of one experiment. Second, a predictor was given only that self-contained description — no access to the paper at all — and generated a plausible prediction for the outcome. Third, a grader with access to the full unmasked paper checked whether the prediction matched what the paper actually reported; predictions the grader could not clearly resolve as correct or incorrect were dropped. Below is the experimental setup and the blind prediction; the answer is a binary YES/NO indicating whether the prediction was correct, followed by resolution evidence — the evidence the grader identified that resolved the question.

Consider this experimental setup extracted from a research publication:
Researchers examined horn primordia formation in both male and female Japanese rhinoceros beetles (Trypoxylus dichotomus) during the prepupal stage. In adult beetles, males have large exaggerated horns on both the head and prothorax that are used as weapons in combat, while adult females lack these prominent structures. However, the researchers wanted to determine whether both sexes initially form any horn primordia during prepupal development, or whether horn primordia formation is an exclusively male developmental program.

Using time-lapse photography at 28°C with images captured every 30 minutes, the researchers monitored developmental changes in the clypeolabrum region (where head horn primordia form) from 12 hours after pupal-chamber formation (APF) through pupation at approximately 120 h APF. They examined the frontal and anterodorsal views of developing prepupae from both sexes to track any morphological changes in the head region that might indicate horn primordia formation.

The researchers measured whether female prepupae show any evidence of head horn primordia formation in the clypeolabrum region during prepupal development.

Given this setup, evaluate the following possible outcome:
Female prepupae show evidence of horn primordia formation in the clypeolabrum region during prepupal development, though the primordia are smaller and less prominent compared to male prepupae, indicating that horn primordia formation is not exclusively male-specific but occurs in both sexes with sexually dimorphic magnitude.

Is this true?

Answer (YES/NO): YES